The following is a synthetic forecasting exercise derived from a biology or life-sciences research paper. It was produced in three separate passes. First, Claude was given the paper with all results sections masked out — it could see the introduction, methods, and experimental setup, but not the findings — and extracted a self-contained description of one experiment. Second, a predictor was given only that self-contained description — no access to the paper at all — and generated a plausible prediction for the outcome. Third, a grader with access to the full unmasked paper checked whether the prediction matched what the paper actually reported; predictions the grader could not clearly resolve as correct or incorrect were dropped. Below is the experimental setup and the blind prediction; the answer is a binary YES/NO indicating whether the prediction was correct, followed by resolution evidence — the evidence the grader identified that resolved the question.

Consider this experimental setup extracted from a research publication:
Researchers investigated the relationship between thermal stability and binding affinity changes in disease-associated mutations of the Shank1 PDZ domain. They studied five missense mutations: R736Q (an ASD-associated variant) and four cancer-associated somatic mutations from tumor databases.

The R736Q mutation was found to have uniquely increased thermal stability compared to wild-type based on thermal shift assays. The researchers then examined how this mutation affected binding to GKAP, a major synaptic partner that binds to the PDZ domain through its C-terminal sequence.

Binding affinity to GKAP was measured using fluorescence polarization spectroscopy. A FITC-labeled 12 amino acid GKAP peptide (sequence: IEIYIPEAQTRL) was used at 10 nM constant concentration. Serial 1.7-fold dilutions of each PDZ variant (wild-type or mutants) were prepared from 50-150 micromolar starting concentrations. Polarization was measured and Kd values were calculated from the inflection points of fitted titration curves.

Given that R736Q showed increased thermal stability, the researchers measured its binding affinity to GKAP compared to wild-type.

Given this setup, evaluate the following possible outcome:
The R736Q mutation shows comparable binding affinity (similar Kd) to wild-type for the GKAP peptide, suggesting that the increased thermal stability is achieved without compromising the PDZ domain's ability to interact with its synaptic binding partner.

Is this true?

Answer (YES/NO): NO